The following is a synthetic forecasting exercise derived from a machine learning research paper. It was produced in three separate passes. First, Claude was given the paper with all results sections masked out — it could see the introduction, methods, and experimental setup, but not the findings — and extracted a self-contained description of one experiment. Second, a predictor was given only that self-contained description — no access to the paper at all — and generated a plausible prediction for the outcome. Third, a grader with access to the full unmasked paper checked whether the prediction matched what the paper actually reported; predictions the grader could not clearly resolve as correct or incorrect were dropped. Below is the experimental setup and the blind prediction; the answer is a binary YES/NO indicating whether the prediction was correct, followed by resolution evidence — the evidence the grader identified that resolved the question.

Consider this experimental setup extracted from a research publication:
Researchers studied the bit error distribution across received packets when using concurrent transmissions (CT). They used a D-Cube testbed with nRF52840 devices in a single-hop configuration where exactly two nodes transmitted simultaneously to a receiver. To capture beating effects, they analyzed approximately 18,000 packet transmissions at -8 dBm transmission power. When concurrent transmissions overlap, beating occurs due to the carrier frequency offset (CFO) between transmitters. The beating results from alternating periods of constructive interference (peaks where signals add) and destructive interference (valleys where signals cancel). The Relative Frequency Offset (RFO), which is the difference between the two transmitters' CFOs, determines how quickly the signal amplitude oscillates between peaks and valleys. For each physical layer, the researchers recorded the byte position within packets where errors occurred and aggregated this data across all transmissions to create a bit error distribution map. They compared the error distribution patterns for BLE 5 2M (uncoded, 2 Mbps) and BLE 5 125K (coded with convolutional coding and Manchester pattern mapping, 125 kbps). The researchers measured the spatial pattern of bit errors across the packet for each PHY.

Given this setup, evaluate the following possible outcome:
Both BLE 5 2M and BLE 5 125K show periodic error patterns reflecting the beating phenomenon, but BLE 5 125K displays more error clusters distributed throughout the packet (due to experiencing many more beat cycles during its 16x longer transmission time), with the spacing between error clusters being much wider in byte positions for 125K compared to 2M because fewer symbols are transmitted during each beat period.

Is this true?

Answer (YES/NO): NO